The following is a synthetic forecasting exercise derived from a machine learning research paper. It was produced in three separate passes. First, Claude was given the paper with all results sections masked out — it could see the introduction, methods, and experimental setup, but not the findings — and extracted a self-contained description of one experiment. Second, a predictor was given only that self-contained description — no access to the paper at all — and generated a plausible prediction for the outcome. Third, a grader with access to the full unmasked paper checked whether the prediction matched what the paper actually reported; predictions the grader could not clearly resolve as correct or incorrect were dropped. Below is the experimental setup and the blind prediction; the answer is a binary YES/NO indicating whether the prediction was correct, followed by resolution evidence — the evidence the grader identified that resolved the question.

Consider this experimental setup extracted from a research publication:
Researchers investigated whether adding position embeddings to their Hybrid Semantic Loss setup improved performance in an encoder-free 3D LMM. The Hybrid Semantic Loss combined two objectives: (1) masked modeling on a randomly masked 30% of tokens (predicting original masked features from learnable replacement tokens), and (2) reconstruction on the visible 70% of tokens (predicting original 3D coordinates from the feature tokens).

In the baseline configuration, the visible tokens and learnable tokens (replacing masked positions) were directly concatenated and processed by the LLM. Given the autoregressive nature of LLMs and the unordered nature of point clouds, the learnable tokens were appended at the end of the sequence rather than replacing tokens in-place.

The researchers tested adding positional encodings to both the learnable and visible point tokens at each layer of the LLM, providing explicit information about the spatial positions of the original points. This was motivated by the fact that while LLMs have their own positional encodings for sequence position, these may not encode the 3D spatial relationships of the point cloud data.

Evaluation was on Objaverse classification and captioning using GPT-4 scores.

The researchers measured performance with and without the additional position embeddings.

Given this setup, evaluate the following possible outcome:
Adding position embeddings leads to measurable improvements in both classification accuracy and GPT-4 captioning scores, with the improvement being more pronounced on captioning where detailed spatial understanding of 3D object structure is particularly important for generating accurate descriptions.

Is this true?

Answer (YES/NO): NO